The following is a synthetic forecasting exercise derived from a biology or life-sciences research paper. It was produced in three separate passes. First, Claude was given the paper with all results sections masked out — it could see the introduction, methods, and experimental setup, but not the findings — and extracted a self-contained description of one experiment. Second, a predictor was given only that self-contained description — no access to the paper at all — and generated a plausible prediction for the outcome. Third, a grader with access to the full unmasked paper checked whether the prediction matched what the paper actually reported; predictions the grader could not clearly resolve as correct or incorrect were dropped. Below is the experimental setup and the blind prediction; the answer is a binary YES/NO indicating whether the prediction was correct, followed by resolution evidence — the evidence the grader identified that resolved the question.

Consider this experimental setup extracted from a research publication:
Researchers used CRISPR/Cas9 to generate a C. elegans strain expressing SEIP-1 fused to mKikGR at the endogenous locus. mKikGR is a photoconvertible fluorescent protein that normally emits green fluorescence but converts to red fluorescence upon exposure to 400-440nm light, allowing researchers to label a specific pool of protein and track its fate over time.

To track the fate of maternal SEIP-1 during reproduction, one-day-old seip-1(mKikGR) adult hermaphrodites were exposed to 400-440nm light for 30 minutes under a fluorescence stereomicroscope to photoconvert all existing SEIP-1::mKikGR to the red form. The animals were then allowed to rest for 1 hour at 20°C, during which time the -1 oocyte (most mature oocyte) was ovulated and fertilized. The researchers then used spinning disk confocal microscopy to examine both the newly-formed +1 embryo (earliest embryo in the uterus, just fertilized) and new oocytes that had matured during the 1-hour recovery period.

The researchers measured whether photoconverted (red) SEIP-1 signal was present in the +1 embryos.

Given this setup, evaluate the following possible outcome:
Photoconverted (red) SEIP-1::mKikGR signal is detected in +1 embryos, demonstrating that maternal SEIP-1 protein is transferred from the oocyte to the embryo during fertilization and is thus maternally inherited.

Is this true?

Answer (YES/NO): YES